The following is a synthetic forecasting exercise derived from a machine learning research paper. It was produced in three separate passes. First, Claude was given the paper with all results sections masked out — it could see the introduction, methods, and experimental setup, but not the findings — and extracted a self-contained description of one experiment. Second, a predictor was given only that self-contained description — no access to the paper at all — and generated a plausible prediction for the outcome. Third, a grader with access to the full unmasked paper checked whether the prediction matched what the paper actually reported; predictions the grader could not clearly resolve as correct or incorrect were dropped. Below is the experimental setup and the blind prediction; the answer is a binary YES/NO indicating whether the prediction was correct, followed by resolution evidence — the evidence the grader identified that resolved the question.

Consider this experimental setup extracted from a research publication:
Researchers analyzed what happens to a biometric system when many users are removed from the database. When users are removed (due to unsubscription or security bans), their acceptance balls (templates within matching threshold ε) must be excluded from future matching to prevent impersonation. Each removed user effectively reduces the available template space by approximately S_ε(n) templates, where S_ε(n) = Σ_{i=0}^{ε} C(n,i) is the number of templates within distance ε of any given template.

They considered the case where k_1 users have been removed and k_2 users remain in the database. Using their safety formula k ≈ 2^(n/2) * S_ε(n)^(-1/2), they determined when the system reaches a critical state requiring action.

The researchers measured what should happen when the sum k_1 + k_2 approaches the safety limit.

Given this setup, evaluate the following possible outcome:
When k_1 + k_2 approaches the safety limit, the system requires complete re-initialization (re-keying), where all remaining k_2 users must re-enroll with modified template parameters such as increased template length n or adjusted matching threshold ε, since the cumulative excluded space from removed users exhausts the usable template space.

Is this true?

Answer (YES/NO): NO